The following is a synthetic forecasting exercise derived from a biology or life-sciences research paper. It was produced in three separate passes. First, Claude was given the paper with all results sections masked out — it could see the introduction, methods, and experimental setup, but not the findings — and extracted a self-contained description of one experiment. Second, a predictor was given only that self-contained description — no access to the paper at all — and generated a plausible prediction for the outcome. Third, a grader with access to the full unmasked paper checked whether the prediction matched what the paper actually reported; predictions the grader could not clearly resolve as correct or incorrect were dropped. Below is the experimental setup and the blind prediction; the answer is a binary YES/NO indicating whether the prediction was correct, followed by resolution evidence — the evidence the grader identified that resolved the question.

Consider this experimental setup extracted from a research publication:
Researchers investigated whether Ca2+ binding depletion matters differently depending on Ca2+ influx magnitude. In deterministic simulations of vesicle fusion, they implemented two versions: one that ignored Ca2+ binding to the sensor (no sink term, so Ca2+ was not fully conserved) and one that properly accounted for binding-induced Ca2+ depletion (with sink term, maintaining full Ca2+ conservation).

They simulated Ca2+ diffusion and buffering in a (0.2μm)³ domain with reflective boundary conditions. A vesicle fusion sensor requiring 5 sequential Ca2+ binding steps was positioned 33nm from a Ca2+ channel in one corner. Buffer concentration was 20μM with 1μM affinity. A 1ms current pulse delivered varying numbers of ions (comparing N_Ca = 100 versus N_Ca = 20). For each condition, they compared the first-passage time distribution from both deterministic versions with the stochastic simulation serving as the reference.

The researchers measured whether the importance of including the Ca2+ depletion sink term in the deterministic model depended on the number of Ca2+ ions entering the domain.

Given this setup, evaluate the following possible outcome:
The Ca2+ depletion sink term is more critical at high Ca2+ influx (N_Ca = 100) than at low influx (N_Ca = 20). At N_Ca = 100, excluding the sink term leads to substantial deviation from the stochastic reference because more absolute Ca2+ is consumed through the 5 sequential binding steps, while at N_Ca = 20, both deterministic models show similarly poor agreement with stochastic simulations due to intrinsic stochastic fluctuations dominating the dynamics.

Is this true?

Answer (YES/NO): NO